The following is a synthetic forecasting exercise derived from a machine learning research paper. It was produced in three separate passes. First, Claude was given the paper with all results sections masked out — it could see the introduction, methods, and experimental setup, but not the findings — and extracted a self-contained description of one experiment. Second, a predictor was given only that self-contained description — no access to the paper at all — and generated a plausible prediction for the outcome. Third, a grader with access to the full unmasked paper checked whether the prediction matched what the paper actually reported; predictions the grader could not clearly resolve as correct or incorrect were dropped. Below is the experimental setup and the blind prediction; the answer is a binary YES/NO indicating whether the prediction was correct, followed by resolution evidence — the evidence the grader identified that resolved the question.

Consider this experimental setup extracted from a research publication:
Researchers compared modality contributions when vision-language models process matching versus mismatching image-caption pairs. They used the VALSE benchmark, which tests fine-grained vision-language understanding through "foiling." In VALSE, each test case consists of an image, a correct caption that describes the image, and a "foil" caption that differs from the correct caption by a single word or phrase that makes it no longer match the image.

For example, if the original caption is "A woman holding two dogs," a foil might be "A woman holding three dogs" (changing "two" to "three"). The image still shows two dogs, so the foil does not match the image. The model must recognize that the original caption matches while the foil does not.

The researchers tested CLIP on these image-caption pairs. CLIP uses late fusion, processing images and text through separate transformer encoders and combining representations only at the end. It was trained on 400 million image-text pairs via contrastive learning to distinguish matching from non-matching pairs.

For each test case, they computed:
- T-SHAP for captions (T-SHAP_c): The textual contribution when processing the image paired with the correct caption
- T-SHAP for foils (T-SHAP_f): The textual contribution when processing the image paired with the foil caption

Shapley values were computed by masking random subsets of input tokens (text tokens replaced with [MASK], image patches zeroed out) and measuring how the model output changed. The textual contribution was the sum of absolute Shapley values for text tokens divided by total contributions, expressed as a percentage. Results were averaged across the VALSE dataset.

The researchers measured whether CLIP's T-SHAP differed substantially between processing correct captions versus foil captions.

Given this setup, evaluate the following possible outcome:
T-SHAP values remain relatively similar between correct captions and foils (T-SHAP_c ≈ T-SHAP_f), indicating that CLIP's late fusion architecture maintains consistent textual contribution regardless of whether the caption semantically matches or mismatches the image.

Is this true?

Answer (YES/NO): YES